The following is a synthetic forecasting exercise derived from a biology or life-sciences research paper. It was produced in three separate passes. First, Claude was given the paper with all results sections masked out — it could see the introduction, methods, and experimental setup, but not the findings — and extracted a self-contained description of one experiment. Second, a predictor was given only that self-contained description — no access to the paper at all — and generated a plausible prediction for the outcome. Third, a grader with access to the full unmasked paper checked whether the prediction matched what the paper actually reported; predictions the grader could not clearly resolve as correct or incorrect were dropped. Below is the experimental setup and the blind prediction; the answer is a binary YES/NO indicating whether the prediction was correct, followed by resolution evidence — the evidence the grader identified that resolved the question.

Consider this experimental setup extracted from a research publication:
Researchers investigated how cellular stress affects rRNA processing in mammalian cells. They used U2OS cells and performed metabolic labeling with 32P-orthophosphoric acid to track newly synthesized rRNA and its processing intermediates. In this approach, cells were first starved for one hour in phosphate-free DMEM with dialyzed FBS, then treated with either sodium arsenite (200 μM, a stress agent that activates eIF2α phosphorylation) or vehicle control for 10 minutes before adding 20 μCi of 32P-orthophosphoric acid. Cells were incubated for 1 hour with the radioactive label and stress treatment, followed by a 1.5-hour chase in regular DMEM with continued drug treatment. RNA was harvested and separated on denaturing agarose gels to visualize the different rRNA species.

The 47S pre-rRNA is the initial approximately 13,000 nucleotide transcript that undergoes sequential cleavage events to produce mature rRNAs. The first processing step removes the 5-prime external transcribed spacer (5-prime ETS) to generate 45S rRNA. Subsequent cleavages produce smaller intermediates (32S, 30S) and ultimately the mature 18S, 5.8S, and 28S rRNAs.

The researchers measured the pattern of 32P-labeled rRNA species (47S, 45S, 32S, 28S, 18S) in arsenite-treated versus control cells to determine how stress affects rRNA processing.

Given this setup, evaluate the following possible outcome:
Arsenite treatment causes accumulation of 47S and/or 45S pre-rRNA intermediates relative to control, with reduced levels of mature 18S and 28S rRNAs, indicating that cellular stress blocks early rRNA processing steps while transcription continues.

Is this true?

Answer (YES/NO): YES